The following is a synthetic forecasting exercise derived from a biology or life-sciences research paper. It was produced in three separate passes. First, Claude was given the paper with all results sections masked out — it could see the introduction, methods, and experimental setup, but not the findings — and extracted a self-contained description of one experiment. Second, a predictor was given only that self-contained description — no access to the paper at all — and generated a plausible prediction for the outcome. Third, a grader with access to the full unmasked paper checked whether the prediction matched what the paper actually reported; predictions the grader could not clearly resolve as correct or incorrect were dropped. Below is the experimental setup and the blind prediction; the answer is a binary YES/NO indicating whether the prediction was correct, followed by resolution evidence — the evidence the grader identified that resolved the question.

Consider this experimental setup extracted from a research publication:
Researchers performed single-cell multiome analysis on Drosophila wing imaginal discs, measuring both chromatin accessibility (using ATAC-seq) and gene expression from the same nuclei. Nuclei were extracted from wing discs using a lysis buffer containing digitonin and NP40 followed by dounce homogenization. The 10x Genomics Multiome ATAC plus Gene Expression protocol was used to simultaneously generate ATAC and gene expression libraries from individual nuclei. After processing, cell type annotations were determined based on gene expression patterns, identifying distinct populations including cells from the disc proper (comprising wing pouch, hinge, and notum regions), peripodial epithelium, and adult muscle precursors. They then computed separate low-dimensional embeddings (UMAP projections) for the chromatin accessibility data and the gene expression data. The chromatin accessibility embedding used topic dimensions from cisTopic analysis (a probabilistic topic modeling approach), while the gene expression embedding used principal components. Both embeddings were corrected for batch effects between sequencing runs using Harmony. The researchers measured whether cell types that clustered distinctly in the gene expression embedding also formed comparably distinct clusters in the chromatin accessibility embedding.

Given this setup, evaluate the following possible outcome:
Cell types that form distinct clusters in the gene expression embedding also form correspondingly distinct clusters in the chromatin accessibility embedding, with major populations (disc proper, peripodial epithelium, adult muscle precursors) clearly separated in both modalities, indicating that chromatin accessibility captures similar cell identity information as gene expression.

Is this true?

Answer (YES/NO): YES